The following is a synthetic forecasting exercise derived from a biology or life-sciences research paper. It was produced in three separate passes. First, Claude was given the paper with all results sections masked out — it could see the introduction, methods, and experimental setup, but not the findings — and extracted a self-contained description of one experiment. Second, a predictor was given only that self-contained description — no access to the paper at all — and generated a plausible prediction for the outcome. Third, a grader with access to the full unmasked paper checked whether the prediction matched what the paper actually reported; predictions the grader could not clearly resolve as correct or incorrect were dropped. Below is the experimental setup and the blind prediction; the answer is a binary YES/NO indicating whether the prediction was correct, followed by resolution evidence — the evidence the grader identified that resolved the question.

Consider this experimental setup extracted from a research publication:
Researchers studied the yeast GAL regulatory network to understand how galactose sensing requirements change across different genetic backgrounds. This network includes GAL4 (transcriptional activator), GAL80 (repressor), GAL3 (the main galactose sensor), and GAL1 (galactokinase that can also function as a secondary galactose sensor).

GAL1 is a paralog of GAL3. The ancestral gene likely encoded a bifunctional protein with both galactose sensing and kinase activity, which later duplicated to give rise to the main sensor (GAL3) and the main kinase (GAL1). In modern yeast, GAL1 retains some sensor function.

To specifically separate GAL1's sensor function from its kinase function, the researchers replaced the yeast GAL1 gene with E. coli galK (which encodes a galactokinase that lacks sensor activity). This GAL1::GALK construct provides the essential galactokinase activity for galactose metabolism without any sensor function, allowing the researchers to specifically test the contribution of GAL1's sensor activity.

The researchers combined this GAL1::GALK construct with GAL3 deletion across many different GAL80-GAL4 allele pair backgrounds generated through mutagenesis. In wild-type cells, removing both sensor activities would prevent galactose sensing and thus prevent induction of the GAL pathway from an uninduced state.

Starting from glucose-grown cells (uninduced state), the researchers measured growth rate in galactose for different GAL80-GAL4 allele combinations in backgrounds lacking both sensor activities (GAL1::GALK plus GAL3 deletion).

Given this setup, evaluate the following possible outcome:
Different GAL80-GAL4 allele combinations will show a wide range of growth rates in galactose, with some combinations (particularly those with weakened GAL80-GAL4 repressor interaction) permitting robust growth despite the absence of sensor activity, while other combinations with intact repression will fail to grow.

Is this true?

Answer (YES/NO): YES